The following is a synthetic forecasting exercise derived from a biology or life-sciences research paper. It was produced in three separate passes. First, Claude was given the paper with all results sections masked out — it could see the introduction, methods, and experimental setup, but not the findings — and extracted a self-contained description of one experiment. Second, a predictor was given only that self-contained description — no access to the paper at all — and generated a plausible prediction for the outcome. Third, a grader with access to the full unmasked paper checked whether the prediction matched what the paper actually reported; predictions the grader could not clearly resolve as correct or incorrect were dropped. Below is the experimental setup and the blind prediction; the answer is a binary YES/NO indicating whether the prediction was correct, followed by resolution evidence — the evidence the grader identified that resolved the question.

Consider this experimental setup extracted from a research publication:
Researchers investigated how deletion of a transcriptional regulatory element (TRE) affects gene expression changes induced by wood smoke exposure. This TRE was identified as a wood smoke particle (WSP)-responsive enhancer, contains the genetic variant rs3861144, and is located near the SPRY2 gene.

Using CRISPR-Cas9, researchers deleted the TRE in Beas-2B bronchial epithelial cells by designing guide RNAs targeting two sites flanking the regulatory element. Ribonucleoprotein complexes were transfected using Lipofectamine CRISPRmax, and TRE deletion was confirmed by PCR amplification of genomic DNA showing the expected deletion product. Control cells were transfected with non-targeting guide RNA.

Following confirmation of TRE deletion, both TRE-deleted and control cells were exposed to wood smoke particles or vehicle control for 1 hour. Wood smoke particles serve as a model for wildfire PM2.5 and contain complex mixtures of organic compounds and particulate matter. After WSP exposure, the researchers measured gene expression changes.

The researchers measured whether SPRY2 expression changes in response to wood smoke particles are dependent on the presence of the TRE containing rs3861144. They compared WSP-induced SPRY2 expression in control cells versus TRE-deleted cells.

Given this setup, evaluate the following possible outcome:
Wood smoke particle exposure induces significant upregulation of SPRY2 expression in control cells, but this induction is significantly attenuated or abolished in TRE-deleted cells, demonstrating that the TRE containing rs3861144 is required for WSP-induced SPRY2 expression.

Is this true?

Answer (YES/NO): YES